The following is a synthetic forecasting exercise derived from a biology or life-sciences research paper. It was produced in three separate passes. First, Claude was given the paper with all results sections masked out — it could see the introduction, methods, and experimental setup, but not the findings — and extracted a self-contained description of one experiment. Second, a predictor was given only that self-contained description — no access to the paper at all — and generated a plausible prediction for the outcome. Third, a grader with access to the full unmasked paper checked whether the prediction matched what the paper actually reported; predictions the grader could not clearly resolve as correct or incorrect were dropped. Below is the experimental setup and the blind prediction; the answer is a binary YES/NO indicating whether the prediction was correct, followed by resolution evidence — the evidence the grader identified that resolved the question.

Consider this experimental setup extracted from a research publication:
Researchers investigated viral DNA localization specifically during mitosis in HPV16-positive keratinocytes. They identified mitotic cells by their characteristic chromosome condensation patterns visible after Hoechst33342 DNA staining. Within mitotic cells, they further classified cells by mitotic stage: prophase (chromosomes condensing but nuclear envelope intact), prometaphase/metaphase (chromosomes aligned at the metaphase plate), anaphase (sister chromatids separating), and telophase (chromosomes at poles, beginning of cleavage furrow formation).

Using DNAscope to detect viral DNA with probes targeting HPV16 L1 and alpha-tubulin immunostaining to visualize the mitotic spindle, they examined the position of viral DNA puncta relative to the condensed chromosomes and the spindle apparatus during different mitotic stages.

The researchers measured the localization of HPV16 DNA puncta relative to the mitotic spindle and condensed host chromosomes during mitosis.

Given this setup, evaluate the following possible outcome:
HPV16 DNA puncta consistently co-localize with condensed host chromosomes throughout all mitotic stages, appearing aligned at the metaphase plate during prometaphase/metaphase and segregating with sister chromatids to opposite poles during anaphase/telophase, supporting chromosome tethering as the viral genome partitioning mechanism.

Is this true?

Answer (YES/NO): NO